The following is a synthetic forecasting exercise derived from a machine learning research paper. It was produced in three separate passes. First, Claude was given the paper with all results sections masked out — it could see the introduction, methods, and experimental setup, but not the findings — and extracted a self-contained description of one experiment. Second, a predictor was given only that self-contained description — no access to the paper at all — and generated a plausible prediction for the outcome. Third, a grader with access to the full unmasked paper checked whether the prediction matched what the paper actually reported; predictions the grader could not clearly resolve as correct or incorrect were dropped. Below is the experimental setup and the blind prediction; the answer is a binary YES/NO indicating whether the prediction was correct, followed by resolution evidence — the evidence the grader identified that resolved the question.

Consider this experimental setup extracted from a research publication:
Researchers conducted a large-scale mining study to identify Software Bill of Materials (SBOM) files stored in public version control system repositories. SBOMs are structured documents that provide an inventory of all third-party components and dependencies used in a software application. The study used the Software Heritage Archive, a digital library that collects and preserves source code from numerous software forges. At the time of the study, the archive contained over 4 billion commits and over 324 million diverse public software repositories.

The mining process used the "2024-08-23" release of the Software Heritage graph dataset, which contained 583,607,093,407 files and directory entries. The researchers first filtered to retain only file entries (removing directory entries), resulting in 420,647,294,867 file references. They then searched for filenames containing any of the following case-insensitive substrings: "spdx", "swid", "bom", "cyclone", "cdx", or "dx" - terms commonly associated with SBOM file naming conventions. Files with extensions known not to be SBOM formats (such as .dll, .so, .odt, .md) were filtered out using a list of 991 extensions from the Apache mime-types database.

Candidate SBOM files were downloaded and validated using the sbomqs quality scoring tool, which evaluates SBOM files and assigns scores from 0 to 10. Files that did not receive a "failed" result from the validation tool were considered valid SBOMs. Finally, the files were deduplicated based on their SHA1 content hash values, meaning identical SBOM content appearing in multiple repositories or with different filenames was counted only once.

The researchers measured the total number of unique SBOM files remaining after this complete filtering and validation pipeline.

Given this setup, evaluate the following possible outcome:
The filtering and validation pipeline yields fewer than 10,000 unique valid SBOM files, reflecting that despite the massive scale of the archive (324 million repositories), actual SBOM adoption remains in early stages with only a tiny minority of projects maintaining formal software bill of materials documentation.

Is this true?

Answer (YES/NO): NO